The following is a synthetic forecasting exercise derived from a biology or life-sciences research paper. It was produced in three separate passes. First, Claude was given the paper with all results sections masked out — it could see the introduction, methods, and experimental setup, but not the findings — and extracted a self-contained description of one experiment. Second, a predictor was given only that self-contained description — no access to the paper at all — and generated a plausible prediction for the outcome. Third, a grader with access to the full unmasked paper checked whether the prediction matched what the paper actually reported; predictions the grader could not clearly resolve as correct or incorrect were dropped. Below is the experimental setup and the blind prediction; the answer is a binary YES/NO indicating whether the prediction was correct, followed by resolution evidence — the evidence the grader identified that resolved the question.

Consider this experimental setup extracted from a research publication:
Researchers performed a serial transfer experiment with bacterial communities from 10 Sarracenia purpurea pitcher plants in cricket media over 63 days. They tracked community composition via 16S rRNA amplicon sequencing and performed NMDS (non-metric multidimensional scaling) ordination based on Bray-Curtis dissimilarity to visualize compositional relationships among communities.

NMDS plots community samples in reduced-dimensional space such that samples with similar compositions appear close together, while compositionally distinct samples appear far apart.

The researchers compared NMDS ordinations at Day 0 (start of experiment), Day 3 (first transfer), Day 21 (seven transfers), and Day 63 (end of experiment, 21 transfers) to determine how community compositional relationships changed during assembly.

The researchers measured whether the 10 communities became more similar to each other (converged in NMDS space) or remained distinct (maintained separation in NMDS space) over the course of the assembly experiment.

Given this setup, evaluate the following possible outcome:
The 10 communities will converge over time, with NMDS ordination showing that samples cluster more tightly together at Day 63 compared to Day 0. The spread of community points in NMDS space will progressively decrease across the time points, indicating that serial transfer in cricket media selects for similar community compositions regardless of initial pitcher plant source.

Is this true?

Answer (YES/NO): NO